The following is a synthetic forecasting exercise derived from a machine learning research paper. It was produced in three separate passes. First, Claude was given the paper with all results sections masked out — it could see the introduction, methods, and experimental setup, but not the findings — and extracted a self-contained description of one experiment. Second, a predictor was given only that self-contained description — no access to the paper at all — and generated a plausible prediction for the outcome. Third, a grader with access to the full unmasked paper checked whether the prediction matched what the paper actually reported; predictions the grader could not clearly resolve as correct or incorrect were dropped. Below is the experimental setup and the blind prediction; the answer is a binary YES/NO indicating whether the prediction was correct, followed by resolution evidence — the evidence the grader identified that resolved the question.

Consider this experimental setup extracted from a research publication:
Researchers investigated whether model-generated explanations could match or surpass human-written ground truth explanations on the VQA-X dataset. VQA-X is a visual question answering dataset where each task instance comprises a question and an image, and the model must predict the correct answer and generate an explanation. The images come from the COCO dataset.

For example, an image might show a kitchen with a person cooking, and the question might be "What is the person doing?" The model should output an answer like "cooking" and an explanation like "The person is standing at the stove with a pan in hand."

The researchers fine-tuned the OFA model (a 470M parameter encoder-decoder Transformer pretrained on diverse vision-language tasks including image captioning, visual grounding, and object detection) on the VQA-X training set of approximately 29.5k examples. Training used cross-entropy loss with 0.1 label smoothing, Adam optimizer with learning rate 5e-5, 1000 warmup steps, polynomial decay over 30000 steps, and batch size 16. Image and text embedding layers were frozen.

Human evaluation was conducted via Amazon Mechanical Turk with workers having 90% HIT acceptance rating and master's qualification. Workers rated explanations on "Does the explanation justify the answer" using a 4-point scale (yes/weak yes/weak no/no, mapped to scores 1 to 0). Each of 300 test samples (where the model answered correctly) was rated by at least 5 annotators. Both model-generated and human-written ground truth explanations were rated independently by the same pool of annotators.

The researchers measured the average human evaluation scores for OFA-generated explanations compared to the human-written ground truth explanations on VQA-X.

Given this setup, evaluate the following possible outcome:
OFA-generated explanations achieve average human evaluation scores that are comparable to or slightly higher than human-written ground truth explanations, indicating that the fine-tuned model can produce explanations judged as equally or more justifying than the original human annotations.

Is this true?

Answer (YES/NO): YES